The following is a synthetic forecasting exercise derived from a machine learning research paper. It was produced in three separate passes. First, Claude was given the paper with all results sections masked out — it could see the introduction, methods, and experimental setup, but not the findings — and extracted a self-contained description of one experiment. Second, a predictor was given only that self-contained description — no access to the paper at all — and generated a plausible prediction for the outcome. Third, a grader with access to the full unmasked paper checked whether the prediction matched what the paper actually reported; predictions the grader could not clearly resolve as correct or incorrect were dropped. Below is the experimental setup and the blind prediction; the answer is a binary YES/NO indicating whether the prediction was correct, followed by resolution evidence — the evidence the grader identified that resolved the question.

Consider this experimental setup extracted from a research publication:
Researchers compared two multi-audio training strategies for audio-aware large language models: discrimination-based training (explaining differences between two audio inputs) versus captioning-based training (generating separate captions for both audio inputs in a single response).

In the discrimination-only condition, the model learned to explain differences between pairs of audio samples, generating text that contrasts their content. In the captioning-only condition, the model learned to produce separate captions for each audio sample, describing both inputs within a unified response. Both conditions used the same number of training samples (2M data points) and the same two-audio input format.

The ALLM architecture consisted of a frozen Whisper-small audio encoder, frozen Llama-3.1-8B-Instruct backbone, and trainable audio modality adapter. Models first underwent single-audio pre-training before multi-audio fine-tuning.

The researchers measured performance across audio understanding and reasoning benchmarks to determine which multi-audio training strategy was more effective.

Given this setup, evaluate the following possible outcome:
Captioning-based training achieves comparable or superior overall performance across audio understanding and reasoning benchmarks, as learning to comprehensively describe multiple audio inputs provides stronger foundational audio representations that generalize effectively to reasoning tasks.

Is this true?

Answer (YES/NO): YES